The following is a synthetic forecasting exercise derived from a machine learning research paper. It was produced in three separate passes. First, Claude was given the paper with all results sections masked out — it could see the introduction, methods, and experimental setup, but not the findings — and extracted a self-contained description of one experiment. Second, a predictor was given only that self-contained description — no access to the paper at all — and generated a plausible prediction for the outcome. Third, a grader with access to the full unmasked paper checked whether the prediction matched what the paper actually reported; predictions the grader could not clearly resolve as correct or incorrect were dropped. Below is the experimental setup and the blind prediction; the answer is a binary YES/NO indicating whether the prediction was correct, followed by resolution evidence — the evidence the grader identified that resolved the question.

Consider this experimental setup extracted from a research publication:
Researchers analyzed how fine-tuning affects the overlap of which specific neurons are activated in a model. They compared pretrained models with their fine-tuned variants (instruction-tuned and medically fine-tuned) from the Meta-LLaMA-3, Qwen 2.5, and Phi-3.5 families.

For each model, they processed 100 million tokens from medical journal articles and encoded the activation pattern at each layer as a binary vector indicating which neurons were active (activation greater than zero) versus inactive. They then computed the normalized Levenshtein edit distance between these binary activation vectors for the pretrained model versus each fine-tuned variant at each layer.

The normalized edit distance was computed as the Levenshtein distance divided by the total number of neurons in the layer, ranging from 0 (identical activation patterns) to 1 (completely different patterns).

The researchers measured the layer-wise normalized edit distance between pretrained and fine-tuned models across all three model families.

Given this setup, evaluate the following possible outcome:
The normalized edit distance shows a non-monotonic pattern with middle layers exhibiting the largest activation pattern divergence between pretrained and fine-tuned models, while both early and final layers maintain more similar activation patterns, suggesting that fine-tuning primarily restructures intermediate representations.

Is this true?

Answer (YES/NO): NO